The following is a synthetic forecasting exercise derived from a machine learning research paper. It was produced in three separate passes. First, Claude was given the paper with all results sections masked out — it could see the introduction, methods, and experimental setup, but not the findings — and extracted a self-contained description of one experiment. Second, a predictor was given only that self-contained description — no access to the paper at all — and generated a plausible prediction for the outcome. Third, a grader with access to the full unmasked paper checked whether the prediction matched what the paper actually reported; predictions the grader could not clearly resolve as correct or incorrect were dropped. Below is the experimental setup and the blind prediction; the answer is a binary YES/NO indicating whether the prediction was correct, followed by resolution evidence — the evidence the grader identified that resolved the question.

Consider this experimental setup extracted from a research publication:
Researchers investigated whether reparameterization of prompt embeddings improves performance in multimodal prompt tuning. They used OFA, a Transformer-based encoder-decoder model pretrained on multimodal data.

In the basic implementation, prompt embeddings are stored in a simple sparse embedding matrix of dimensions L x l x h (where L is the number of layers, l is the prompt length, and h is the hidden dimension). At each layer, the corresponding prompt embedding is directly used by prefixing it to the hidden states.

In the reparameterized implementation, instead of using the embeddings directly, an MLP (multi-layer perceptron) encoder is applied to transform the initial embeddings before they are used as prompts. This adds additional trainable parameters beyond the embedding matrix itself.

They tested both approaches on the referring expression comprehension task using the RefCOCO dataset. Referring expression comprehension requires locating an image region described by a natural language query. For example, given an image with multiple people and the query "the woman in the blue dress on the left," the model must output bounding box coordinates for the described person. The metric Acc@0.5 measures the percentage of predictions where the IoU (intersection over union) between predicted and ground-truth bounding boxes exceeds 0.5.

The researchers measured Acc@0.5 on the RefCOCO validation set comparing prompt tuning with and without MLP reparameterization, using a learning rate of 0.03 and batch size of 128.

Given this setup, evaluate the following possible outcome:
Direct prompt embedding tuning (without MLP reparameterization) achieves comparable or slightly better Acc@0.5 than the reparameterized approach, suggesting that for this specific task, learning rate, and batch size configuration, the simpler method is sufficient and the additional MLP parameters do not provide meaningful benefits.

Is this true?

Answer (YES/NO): NO